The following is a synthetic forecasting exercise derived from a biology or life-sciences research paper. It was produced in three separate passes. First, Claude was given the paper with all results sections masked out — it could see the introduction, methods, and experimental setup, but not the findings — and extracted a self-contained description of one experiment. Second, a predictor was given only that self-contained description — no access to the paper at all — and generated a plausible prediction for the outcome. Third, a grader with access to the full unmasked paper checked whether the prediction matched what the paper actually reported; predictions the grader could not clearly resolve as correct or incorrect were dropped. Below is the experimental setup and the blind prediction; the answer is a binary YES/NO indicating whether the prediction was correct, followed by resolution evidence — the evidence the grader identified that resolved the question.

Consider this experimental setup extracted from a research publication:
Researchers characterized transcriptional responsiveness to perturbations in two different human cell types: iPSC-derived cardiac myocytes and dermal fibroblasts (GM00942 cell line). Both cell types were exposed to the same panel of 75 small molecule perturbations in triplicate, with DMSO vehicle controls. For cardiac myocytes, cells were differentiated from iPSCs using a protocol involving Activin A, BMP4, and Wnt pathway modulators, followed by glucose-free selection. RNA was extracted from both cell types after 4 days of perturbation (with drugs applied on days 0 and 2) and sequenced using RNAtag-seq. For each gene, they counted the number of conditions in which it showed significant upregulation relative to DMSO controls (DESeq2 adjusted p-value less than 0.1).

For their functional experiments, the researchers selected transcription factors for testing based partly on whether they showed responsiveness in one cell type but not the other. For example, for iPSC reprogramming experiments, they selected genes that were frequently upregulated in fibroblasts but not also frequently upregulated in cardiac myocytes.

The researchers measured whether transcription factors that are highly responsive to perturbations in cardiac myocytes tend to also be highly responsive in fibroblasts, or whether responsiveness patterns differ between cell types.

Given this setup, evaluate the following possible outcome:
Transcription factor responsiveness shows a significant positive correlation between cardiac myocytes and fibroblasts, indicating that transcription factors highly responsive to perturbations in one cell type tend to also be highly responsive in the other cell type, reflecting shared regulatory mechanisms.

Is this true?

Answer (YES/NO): NO